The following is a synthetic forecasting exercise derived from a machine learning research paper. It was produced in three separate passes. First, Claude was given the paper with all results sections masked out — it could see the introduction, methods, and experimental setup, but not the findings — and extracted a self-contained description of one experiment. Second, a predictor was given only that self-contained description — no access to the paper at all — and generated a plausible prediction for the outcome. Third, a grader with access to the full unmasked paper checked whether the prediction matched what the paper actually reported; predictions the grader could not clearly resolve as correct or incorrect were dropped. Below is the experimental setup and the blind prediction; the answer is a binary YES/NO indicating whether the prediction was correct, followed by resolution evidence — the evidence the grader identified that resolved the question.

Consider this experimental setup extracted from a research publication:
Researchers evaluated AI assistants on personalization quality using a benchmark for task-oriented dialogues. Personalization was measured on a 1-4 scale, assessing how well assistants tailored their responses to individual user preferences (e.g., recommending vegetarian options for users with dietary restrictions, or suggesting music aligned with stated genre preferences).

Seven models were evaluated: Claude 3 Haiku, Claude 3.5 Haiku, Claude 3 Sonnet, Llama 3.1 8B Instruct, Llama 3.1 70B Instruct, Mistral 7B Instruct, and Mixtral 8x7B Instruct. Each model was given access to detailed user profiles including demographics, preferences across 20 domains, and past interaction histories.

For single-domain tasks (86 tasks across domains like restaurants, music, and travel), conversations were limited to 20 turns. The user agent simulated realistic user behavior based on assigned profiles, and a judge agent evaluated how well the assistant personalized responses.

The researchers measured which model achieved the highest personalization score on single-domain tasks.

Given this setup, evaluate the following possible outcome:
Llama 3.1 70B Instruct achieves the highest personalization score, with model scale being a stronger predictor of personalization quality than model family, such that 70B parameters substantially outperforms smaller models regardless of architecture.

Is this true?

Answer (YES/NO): NO